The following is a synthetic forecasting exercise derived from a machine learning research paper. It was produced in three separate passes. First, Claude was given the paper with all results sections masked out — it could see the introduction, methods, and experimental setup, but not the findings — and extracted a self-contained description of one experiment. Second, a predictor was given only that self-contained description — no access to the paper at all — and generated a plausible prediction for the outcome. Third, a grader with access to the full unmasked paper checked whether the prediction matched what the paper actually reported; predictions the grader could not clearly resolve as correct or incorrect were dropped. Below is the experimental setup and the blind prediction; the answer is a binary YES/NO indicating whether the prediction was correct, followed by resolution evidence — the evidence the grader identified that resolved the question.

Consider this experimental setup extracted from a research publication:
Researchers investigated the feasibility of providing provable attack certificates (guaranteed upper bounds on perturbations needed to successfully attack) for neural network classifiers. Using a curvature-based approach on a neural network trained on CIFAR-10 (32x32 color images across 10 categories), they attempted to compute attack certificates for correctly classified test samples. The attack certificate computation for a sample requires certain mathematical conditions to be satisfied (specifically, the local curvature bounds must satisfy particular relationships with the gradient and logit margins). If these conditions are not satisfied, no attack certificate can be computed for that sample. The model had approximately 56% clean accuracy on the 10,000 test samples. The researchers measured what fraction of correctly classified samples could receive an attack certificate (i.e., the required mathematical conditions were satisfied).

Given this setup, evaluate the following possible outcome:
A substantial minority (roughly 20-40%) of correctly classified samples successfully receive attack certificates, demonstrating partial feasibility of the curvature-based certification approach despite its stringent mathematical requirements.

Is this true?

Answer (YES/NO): NO